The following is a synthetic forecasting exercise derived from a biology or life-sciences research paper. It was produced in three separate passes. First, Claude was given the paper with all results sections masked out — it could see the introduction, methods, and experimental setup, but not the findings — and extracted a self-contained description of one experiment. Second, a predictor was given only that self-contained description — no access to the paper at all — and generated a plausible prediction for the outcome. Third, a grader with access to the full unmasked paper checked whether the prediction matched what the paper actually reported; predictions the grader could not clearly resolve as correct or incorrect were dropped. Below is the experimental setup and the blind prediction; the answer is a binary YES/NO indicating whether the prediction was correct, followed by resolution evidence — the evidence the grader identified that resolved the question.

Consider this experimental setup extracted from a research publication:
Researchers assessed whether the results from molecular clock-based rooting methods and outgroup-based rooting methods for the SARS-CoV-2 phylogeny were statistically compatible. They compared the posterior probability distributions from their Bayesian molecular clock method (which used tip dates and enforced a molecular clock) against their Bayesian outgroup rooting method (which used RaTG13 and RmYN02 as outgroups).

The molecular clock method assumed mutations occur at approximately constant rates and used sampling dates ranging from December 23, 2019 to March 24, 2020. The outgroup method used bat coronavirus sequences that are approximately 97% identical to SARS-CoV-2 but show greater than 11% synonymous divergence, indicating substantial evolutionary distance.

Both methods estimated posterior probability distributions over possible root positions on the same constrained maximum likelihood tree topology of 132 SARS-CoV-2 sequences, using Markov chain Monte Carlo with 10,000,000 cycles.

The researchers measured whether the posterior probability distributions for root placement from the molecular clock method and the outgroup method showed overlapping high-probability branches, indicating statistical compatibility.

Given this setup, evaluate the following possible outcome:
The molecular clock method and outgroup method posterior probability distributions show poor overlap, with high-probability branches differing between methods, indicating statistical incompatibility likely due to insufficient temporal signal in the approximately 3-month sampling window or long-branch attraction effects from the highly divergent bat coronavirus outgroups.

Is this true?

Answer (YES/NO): NO